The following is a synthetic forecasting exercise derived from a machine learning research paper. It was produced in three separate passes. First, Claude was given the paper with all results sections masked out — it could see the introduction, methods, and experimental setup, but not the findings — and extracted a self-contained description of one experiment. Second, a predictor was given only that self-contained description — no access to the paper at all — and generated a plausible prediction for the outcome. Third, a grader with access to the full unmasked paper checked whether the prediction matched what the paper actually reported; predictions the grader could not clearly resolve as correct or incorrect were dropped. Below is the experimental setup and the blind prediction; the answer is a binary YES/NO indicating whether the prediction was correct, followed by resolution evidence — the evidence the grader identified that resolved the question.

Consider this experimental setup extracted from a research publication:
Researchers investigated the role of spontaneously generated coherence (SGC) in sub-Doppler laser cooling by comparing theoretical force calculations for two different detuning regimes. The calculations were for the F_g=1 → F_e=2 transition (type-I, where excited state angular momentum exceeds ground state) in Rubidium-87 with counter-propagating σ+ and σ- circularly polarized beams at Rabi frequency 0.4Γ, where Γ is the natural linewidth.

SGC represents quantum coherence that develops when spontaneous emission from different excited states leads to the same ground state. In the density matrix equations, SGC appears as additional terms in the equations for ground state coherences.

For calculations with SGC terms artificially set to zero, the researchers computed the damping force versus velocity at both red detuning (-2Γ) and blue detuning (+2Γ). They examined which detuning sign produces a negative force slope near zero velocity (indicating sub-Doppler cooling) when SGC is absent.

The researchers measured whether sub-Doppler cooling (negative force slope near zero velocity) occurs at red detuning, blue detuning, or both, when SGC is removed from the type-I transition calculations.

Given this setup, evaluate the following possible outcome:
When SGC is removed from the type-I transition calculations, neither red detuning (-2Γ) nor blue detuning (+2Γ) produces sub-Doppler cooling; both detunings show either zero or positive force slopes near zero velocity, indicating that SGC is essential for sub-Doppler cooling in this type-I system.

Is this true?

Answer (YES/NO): NO